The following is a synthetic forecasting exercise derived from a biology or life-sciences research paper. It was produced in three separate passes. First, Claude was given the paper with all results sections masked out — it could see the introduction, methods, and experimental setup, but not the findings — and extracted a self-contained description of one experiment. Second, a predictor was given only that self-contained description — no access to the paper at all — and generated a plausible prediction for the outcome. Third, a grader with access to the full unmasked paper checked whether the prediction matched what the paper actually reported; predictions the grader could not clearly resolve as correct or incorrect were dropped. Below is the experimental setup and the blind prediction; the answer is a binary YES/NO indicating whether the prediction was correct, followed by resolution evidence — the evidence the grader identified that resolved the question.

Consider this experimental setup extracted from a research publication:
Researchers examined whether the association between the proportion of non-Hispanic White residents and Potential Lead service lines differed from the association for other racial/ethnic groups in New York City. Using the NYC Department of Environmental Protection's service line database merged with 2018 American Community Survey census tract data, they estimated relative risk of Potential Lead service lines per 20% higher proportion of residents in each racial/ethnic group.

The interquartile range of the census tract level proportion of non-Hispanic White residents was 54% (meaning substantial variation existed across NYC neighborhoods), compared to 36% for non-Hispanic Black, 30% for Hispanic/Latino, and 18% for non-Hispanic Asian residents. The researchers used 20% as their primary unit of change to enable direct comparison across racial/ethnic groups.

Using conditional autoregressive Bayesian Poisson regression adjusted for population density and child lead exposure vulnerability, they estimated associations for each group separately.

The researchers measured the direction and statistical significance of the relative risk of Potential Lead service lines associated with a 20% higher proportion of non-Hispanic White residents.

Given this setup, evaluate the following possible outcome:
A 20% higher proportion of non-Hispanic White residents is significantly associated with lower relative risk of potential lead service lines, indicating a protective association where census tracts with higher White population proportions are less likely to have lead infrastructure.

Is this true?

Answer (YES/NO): YES